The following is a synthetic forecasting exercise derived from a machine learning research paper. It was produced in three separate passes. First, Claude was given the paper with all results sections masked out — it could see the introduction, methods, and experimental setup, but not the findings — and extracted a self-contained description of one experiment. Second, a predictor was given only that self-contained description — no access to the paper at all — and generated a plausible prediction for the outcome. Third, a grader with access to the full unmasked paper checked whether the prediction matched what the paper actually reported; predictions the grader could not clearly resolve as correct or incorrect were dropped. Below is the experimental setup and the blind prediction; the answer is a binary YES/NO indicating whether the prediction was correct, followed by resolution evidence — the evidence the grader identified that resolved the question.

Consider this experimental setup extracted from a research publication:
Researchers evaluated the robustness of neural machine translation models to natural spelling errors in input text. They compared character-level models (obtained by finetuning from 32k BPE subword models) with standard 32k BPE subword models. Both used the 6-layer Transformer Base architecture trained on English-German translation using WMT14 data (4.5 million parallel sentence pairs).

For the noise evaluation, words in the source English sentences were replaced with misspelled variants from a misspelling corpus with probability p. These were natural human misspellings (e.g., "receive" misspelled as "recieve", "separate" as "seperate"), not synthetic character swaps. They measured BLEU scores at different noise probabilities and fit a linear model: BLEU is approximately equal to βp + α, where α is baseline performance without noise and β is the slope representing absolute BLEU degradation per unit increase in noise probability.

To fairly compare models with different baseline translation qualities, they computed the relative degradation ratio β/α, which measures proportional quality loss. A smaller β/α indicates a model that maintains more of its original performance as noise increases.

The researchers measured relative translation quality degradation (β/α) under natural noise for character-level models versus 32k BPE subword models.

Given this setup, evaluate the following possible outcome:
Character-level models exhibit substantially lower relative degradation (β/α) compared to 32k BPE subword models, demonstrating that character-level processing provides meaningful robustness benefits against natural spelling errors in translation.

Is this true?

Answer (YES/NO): YES